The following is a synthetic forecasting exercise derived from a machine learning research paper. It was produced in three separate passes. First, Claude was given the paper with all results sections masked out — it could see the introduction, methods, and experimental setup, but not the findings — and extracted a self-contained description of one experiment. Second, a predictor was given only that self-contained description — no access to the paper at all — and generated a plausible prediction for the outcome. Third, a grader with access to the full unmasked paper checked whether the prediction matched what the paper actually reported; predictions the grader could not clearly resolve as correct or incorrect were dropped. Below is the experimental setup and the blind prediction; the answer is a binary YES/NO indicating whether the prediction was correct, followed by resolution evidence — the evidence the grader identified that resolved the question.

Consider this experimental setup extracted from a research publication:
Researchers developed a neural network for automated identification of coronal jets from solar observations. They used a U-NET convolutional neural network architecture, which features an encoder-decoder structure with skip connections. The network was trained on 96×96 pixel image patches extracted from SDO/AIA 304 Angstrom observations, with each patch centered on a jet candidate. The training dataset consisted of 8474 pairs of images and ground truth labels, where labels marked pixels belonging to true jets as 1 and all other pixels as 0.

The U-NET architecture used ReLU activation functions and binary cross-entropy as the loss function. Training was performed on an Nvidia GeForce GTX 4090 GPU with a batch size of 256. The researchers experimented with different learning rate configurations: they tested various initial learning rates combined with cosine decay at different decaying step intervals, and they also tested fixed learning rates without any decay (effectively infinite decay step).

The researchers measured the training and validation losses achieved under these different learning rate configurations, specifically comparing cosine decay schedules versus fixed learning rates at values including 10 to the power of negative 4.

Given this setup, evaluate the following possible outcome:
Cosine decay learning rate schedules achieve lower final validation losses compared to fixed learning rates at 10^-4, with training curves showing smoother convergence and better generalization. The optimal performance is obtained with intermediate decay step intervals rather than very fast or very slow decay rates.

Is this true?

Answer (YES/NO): NO